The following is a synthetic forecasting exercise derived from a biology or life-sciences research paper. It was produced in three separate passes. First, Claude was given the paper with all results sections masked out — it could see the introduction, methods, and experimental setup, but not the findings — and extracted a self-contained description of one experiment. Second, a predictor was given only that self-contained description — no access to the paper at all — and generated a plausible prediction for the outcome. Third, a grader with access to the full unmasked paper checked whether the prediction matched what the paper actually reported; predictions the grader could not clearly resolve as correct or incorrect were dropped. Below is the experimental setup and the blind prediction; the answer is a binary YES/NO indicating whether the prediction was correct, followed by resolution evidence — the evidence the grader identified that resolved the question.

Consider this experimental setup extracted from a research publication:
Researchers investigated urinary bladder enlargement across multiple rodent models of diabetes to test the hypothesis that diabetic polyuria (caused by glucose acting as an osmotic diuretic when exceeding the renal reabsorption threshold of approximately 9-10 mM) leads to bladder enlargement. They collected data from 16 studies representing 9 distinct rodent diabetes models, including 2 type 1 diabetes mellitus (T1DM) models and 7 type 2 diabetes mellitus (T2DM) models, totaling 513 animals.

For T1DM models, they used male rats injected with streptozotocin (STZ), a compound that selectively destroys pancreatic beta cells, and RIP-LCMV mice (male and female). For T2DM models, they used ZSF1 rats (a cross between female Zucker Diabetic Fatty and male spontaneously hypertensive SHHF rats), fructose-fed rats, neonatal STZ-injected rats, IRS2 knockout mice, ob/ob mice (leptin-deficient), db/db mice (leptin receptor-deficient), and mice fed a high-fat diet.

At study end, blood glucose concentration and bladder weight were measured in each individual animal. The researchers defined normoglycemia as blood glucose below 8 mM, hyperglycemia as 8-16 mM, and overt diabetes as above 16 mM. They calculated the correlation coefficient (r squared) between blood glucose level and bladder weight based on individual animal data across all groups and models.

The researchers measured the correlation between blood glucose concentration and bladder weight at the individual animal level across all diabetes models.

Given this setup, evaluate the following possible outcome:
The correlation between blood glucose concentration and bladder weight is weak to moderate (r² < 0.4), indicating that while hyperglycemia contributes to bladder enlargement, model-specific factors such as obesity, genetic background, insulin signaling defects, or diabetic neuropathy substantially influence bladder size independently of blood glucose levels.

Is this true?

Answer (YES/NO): YES